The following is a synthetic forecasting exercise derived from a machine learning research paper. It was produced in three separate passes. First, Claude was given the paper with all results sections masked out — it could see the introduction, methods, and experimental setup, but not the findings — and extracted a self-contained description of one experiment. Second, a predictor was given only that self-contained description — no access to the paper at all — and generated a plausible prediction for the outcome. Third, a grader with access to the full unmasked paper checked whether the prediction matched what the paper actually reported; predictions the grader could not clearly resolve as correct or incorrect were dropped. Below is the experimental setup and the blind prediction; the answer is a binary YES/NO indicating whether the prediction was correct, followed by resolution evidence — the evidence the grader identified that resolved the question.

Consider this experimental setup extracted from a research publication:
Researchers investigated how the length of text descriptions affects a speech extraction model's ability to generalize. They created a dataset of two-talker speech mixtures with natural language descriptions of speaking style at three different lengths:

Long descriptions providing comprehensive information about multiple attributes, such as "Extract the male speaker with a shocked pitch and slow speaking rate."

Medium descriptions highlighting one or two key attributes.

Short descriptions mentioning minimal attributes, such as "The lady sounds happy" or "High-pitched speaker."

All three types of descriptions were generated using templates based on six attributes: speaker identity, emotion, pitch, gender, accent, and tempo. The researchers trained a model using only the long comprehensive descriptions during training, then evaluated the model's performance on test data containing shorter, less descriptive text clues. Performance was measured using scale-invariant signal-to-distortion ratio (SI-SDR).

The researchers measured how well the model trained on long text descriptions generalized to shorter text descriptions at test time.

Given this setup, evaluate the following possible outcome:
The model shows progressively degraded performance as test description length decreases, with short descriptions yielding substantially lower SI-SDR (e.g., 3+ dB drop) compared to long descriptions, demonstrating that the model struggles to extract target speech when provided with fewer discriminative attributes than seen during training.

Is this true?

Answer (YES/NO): YES